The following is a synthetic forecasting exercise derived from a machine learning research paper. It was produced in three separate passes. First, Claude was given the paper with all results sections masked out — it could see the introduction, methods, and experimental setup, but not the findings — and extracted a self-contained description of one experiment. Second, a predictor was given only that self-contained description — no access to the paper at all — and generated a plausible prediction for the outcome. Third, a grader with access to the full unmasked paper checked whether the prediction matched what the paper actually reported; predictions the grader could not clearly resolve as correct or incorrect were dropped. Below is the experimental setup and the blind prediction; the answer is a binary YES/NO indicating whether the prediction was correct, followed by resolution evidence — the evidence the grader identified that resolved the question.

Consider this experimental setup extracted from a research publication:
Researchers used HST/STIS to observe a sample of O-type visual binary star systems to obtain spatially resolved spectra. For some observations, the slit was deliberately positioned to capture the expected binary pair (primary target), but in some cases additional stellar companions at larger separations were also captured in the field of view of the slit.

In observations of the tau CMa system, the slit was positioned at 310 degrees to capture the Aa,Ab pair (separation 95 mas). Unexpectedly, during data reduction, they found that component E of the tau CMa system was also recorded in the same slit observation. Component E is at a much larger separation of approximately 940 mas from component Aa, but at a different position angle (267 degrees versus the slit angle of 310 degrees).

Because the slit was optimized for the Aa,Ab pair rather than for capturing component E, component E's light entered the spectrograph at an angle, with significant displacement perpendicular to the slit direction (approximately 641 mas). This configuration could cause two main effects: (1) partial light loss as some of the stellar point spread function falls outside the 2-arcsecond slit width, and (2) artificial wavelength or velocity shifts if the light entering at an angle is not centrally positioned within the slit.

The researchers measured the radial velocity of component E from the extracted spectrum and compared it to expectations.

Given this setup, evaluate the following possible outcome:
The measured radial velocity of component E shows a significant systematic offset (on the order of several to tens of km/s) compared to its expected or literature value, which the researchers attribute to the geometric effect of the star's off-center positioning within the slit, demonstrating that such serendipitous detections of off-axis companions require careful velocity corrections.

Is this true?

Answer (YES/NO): YES